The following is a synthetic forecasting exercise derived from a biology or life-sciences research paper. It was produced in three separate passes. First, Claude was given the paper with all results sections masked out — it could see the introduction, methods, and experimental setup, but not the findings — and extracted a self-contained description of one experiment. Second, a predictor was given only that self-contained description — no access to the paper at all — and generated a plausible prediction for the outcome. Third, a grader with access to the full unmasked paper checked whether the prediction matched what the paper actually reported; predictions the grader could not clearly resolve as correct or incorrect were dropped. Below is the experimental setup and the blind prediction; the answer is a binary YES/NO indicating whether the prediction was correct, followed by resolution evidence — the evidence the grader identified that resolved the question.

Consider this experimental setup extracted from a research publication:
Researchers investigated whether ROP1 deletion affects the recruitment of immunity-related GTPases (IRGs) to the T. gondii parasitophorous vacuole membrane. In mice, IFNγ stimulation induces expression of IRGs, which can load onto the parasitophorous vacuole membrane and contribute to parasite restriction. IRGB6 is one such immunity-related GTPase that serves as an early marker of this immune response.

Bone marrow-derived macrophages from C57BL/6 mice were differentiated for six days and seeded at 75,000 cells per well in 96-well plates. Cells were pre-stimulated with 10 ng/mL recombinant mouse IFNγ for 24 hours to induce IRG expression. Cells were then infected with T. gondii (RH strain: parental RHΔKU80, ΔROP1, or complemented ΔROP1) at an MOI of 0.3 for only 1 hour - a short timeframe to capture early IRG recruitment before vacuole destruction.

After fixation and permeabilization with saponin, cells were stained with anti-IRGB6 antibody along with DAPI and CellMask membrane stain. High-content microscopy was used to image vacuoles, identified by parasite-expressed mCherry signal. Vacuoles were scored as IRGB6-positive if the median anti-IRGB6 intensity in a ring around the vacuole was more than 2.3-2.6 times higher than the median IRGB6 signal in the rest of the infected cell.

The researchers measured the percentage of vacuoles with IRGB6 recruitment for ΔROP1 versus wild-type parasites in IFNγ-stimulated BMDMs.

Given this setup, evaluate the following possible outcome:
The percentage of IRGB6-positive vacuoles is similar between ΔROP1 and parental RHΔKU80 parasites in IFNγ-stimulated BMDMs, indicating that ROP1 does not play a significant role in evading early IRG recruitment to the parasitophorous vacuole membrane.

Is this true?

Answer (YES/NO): YES